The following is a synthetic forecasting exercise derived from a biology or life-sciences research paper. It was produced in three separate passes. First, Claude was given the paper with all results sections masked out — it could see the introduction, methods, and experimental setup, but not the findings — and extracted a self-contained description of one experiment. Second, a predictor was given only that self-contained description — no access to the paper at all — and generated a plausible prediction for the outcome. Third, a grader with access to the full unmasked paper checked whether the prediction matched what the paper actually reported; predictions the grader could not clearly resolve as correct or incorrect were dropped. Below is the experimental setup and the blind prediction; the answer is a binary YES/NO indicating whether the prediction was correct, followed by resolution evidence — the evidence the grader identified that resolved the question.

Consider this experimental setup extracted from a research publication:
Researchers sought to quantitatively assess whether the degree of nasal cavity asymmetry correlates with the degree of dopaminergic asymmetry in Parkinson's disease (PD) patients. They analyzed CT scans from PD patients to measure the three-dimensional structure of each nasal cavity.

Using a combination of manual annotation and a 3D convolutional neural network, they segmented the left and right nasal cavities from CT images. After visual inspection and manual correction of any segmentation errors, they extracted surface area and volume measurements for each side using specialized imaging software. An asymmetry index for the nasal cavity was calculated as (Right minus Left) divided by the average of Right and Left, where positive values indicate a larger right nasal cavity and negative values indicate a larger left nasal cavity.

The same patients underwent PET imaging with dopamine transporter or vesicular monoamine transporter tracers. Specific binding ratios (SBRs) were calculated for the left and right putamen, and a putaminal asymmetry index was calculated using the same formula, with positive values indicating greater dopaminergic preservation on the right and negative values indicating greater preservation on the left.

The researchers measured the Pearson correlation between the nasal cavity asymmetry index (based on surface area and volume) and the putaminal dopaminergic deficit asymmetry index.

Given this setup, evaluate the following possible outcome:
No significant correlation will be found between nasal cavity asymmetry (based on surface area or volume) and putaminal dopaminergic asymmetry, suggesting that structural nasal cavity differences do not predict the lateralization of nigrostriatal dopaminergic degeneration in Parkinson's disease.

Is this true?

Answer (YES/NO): NO